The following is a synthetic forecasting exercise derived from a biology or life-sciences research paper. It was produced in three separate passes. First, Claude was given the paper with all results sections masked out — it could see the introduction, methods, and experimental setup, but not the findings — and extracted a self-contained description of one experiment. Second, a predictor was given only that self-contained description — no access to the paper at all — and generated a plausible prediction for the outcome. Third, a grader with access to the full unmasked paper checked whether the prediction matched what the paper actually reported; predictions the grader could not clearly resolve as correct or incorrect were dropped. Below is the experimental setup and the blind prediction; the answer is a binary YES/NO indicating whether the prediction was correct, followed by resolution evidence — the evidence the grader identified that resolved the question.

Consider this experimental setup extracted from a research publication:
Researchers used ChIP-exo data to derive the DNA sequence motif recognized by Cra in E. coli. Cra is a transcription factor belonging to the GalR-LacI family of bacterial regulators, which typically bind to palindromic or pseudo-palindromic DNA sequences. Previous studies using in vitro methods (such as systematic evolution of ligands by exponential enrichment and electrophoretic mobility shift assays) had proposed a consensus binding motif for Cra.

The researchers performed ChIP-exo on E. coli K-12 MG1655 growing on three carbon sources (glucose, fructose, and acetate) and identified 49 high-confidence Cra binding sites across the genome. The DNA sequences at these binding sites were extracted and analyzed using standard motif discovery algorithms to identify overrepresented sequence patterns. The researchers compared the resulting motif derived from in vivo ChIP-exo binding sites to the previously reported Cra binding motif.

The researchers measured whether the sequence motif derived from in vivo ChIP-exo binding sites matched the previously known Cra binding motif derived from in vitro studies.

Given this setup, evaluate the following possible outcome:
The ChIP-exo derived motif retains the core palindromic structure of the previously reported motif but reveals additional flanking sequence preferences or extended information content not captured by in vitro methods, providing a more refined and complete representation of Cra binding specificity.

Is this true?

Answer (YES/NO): NO